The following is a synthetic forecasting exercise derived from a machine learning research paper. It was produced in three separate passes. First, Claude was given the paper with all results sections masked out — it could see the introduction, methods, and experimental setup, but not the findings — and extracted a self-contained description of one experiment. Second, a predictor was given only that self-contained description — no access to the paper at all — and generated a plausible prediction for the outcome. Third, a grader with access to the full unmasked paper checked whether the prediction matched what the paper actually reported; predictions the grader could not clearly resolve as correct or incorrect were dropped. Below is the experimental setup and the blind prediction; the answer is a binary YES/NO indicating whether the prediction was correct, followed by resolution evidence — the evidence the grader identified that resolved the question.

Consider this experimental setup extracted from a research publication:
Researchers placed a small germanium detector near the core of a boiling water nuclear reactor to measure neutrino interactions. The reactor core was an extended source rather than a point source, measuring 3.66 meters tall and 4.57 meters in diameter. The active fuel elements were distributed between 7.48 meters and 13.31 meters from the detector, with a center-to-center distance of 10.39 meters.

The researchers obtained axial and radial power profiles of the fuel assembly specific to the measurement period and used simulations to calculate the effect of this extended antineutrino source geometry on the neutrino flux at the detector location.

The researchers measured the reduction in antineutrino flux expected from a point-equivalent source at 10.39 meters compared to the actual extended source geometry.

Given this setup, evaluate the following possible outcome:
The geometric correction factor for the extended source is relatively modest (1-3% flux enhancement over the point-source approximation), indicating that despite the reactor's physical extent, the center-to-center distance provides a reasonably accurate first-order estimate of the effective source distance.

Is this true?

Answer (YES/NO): NO